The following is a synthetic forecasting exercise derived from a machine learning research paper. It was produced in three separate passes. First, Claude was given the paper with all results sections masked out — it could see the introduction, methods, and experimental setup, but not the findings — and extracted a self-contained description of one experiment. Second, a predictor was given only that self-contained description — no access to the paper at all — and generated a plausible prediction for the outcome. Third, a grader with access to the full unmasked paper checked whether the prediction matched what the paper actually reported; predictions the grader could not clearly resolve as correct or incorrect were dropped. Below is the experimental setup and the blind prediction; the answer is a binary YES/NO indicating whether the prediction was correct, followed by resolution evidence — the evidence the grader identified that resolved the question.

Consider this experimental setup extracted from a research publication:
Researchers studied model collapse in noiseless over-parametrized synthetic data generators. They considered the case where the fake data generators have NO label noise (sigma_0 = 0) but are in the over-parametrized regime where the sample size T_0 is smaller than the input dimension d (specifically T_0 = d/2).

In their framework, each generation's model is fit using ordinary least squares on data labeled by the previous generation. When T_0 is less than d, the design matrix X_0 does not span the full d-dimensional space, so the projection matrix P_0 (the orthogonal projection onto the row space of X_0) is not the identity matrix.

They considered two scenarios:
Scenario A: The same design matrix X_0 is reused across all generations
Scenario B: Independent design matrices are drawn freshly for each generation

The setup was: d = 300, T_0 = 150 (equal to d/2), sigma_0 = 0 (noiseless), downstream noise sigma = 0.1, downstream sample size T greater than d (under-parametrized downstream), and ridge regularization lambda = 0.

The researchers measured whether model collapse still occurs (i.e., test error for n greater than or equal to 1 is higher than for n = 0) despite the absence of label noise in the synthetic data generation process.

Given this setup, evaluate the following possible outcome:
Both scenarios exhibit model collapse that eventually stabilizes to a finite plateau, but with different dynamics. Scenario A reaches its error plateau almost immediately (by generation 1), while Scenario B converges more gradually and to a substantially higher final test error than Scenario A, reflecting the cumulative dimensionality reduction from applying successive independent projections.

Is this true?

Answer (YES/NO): NO